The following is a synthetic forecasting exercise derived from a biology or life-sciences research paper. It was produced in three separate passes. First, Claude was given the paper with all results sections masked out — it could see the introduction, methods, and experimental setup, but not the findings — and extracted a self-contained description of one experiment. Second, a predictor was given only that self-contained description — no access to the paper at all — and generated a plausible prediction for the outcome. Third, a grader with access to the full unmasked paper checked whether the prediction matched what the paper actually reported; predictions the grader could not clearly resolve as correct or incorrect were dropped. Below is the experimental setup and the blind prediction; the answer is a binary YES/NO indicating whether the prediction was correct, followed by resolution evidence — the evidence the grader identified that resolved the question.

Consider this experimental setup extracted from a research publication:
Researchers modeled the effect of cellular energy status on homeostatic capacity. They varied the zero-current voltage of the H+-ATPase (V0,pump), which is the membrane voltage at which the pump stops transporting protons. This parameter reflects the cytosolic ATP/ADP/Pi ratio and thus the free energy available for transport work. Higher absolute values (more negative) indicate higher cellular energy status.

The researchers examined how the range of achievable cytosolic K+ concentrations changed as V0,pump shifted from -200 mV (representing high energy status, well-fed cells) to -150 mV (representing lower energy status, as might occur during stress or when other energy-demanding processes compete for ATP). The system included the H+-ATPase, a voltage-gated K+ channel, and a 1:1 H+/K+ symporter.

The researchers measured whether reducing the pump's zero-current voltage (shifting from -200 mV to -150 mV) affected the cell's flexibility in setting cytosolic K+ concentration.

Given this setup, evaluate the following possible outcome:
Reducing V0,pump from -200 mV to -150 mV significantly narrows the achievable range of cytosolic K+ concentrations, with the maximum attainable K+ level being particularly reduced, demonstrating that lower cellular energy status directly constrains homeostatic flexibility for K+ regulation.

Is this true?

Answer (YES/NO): YES